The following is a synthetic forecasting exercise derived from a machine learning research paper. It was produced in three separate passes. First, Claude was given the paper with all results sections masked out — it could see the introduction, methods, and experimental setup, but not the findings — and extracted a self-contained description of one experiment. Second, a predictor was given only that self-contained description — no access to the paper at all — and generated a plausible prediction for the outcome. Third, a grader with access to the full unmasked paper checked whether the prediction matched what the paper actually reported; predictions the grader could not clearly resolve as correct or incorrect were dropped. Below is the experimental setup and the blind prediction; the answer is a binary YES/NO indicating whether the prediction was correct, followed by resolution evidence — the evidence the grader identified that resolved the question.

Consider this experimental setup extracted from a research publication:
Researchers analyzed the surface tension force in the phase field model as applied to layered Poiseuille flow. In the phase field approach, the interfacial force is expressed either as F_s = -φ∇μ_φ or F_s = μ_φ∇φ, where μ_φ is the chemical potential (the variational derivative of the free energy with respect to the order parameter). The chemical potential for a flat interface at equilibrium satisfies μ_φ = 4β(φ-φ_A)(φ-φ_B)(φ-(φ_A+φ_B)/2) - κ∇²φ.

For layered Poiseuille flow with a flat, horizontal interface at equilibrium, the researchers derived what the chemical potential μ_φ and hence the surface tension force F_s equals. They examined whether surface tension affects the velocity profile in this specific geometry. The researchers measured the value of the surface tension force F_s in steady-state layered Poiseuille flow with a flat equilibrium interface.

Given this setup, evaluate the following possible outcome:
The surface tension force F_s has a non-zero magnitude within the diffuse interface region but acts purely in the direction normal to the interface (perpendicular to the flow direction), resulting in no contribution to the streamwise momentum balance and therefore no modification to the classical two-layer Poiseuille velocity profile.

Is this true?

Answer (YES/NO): NO